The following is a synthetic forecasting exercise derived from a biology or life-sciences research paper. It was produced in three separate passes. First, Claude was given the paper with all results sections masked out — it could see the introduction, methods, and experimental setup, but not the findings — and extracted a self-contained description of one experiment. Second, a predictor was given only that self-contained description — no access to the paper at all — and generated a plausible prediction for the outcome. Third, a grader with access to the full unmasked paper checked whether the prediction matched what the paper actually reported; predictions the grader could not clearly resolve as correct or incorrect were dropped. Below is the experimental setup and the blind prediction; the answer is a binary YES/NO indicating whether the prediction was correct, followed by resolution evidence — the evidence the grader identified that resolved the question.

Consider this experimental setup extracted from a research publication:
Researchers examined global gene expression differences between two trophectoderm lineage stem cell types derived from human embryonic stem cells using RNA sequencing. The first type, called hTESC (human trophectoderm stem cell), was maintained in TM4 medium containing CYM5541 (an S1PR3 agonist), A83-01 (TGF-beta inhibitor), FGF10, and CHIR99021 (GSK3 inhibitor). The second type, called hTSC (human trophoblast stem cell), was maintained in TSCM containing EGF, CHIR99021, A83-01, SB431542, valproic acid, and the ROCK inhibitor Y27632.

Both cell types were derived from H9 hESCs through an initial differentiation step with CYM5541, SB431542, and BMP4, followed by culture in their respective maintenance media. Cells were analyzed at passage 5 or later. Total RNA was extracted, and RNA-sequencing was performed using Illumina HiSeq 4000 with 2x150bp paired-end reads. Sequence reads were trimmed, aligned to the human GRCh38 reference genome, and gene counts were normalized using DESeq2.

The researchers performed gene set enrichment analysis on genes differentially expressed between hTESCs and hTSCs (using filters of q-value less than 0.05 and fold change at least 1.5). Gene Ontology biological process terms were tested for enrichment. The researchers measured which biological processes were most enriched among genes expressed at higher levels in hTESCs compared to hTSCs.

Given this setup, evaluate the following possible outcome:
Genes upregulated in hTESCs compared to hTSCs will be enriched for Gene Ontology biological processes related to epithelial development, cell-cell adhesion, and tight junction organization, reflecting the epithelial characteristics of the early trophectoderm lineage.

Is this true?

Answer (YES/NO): NO